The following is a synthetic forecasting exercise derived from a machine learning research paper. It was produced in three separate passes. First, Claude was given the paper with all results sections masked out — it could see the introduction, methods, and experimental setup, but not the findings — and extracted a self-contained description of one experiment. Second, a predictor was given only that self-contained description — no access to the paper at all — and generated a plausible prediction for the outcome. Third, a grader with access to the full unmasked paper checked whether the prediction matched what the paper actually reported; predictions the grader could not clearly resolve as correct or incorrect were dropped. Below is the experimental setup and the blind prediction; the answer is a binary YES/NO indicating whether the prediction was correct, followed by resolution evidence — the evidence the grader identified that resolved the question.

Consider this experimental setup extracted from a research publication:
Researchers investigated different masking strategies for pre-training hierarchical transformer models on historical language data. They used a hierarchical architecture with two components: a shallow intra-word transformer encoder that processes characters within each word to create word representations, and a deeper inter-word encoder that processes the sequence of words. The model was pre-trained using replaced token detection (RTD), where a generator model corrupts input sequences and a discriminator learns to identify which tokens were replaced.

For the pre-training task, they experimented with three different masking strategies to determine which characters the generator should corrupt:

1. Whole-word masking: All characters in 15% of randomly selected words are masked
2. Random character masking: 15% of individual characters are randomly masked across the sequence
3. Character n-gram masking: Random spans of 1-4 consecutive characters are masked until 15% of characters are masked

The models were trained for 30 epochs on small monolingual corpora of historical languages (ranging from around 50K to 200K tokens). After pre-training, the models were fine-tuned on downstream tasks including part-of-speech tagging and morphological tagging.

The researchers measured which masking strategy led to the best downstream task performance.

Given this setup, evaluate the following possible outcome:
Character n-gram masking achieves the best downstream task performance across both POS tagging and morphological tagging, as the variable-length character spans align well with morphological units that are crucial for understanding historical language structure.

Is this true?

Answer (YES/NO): YES